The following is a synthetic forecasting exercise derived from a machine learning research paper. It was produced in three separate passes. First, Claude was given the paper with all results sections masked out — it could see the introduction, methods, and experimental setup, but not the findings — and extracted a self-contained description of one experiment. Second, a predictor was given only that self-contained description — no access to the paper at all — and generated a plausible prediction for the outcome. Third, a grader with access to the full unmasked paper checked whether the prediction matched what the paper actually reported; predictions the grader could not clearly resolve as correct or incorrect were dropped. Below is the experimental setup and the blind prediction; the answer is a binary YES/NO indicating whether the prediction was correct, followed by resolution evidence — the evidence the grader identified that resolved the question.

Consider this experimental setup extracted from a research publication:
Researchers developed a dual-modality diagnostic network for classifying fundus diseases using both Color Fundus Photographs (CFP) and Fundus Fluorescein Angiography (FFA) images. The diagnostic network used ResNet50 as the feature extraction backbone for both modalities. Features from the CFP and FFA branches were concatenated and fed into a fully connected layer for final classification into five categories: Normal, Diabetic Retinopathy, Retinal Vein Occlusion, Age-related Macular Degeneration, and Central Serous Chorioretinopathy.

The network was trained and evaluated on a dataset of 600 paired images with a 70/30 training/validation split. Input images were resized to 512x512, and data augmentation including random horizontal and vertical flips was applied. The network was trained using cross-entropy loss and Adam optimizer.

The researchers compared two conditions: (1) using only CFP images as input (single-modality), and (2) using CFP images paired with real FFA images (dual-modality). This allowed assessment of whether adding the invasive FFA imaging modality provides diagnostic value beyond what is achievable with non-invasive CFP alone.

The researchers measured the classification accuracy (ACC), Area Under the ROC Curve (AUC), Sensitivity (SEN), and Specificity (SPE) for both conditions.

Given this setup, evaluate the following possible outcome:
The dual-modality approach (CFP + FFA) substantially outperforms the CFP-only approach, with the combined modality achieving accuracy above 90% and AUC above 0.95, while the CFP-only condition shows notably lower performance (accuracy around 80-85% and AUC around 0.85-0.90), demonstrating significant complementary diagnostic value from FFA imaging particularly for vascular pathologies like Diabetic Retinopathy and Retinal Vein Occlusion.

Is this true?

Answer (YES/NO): NO